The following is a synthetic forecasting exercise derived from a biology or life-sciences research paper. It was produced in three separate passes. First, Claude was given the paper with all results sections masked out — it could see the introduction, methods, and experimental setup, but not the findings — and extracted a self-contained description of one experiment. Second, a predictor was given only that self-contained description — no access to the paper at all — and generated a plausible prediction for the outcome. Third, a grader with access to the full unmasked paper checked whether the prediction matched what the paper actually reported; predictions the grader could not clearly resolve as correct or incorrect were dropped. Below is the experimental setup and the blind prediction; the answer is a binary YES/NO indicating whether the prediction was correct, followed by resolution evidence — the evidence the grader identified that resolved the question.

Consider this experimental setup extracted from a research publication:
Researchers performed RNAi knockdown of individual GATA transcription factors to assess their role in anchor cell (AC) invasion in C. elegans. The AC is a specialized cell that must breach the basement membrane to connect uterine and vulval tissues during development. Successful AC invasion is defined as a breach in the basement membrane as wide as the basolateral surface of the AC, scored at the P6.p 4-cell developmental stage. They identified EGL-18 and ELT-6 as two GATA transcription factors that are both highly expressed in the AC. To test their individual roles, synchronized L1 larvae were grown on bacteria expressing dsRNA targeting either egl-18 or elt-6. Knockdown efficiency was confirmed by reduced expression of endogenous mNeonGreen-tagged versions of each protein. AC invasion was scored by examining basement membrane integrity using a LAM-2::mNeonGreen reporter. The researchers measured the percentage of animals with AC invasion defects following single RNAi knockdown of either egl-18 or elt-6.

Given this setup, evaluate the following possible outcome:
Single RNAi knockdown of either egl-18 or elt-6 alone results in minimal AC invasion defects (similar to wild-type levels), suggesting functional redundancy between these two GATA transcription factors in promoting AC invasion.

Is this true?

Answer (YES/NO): YES